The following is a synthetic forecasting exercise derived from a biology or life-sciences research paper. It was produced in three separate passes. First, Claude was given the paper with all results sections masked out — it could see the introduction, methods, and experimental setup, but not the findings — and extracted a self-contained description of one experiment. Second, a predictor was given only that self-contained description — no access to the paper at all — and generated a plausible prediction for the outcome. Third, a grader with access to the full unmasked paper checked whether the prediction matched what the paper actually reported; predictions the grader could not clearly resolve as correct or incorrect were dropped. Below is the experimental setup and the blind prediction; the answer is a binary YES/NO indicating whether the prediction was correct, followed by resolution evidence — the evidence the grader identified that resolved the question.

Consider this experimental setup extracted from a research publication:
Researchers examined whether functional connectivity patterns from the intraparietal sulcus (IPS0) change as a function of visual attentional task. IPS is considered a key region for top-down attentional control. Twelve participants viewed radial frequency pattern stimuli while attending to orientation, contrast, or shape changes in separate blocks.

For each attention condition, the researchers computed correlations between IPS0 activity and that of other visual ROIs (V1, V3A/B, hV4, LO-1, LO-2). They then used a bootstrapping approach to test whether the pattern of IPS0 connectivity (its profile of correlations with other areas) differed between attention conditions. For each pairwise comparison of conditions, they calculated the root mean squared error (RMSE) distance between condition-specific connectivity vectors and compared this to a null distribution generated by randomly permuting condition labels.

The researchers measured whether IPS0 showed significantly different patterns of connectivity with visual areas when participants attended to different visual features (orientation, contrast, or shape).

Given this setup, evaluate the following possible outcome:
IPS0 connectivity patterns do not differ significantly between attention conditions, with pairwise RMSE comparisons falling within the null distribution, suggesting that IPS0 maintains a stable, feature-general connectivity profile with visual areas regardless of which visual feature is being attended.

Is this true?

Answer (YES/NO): NO